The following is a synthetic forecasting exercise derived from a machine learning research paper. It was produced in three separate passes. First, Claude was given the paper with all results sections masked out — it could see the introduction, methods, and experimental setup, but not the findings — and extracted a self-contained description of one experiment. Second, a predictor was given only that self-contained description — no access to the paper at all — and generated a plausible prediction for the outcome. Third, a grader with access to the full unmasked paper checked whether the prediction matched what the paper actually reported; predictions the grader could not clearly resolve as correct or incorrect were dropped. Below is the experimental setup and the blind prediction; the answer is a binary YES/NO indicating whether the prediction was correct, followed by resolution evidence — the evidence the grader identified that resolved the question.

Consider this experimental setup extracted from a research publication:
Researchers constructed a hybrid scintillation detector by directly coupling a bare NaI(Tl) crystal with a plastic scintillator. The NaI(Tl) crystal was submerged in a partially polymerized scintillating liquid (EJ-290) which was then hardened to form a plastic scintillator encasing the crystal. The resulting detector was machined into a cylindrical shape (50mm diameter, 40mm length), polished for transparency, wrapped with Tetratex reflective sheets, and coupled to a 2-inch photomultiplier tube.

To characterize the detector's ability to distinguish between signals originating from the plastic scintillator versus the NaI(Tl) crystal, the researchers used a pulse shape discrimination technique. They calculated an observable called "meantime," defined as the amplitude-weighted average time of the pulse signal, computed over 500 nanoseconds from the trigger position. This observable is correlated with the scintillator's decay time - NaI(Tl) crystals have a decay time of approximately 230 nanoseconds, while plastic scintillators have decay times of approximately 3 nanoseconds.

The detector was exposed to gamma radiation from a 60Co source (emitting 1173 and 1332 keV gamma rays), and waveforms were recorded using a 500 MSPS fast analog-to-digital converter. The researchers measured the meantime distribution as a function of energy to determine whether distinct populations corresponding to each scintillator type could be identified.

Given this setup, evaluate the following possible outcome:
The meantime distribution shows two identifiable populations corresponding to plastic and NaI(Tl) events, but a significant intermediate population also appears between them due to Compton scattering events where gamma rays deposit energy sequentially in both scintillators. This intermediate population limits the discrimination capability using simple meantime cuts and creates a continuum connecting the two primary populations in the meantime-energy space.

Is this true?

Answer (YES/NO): NO